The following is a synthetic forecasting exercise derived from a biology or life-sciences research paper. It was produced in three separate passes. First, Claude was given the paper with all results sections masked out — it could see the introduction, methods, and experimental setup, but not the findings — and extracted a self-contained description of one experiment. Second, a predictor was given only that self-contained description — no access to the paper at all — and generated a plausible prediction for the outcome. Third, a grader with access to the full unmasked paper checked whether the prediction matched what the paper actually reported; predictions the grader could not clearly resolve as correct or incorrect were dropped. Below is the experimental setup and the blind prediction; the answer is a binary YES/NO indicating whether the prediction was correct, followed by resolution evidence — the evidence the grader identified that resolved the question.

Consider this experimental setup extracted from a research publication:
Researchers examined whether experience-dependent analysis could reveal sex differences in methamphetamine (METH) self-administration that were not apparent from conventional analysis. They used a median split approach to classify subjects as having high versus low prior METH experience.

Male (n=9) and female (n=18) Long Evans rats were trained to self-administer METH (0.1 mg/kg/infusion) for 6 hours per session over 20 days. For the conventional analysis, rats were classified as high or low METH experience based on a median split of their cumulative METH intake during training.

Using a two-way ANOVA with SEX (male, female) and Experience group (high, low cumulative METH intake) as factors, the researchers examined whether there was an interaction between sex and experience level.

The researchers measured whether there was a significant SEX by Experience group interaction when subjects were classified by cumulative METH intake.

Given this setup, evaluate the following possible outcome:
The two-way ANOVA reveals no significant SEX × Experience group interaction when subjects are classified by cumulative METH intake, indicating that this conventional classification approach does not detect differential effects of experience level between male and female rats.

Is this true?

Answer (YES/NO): YES